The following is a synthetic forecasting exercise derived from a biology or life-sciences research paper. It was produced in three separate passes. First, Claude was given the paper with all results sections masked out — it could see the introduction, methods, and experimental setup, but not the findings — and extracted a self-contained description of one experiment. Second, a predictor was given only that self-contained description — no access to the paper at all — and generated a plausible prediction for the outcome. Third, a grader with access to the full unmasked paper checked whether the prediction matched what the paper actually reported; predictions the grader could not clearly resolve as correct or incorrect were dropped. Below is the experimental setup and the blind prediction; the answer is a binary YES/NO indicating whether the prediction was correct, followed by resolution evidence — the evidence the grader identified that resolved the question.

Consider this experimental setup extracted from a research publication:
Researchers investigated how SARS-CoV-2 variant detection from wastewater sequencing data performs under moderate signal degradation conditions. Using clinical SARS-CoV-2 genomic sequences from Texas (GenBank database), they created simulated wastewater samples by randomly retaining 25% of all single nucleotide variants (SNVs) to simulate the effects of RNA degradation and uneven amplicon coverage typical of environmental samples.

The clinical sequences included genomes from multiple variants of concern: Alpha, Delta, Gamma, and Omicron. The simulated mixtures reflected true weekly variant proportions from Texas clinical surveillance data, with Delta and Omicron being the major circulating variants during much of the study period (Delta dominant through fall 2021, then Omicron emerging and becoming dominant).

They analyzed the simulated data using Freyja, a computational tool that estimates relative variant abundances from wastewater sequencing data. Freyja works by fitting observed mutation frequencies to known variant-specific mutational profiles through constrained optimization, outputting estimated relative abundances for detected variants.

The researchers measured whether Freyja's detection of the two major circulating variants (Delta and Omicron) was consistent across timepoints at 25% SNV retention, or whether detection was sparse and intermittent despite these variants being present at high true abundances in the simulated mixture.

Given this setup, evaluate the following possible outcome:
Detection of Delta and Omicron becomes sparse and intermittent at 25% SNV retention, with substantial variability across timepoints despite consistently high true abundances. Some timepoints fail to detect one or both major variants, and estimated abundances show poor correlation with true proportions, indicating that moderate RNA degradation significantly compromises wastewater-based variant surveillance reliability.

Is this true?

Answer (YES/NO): YES